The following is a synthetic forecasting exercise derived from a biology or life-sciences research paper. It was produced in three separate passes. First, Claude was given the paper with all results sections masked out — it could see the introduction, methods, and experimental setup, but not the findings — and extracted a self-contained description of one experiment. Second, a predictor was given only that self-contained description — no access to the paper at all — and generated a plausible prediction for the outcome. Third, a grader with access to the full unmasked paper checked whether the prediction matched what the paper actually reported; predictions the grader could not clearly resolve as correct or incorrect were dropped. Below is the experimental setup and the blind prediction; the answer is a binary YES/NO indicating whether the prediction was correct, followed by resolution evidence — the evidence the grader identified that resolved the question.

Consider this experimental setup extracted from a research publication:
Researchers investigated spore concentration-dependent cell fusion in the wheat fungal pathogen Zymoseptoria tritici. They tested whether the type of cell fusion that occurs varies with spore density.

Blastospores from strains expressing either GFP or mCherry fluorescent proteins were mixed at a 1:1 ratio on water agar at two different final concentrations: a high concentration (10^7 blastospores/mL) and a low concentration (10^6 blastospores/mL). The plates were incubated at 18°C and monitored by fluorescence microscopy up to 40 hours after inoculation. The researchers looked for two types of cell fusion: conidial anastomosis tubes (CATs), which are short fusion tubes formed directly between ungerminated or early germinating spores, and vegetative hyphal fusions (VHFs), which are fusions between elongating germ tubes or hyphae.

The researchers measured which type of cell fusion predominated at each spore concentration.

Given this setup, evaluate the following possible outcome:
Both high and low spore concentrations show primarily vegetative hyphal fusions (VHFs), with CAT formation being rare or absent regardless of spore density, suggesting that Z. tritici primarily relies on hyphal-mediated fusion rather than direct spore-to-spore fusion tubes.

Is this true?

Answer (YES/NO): NO